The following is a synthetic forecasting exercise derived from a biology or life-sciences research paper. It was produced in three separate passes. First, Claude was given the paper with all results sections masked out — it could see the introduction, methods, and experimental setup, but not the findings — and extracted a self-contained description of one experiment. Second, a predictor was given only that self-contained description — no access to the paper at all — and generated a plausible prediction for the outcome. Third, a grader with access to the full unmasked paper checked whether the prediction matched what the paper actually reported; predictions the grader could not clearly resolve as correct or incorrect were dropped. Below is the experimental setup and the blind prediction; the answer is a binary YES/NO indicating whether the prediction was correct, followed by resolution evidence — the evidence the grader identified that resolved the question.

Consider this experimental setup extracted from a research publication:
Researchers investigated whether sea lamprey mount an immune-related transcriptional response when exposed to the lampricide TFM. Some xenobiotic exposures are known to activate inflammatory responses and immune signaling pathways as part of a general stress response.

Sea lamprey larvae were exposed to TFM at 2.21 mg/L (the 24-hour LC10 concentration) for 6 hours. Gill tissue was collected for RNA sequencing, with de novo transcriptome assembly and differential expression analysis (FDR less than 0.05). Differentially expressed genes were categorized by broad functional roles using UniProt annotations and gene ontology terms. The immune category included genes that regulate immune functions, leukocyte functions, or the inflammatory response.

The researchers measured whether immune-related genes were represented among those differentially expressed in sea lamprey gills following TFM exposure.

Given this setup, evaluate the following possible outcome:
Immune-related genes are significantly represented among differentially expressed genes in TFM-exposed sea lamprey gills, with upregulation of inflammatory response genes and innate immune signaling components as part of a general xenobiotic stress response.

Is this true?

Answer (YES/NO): YES